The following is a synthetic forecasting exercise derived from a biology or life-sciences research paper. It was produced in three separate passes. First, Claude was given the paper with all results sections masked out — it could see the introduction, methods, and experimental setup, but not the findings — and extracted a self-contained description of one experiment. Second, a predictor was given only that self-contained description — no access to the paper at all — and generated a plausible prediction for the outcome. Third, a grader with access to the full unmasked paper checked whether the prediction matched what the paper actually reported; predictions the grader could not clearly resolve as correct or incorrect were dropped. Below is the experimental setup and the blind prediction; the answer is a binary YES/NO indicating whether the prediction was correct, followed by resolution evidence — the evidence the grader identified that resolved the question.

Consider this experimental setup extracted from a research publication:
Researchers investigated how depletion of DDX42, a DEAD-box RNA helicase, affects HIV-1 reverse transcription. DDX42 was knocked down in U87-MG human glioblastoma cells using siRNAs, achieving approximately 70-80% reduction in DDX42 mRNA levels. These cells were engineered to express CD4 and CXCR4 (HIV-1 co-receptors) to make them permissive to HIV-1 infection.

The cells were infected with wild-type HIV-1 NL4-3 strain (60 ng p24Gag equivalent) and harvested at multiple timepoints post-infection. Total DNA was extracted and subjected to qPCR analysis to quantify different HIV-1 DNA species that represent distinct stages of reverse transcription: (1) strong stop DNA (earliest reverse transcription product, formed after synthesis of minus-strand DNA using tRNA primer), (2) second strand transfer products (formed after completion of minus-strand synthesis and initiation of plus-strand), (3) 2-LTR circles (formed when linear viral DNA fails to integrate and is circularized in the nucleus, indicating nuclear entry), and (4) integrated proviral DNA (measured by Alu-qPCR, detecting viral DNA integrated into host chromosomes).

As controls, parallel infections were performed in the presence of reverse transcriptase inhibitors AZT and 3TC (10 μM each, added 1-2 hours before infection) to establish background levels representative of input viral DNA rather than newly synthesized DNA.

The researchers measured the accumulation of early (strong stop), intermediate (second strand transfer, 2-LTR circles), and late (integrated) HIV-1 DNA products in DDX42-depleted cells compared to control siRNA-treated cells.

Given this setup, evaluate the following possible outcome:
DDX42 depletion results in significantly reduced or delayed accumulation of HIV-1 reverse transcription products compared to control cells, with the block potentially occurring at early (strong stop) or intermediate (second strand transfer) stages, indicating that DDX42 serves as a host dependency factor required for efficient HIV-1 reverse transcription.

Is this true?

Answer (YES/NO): NO